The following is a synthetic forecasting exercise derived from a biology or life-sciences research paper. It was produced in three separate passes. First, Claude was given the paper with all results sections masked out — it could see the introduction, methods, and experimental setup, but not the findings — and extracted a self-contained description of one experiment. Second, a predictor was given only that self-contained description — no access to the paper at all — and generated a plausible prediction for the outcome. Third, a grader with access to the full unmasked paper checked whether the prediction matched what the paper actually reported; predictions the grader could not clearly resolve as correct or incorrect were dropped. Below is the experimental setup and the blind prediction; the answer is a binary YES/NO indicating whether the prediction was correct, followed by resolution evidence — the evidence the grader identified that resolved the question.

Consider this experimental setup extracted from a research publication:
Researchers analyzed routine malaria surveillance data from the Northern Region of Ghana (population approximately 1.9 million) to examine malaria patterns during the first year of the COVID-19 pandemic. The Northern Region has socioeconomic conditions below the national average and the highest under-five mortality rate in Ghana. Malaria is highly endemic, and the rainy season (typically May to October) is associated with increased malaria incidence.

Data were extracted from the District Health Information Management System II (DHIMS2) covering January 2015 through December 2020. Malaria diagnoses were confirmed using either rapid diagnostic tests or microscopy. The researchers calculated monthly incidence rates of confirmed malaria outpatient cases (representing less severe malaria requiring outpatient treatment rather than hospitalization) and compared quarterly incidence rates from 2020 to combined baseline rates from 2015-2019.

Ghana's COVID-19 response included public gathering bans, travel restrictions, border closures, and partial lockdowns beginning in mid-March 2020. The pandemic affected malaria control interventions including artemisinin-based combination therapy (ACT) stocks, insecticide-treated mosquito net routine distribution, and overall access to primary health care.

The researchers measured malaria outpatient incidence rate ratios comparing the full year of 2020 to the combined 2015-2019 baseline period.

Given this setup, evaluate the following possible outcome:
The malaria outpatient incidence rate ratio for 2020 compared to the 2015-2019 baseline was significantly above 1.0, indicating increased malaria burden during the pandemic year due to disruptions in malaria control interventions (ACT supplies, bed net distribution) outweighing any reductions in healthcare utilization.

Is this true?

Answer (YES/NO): NO